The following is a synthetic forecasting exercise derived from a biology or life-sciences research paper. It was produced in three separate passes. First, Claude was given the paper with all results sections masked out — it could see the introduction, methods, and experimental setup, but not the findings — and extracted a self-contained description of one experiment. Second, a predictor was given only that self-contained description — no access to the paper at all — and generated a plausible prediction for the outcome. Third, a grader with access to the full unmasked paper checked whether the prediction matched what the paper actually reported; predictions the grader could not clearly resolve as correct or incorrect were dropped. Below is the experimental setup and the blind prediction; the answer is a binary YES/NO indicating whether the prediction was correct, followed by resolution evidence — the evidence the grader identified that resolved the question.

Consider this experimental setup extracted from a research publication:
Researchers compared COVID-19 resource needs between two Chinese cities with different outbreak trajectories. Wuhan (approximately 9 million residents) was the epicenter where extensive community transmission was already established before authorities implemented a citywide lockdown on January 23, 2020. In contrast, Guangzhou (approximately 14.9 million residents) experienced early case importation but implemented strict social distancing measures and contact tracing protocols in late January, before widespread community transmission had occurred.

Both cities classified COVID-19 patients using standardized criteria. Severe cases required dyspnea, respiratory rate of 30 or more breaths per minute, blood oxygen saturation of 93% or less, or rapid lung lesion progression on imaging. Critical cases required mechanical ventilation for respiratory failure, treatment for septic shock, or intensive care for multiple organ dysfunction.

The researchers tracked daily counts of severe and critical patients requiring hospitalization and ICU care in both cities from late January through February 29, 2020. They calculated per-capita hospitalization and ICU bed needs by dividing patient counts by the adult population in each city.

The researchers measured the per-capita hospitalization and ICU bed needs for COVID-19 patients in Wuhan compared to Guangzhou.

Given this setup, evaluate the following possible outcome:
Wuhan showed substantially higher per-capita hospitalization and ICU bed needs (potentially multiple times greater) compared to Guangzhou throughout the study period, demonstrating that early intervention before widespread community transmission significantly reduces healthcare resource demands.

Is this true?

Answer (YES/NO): YES